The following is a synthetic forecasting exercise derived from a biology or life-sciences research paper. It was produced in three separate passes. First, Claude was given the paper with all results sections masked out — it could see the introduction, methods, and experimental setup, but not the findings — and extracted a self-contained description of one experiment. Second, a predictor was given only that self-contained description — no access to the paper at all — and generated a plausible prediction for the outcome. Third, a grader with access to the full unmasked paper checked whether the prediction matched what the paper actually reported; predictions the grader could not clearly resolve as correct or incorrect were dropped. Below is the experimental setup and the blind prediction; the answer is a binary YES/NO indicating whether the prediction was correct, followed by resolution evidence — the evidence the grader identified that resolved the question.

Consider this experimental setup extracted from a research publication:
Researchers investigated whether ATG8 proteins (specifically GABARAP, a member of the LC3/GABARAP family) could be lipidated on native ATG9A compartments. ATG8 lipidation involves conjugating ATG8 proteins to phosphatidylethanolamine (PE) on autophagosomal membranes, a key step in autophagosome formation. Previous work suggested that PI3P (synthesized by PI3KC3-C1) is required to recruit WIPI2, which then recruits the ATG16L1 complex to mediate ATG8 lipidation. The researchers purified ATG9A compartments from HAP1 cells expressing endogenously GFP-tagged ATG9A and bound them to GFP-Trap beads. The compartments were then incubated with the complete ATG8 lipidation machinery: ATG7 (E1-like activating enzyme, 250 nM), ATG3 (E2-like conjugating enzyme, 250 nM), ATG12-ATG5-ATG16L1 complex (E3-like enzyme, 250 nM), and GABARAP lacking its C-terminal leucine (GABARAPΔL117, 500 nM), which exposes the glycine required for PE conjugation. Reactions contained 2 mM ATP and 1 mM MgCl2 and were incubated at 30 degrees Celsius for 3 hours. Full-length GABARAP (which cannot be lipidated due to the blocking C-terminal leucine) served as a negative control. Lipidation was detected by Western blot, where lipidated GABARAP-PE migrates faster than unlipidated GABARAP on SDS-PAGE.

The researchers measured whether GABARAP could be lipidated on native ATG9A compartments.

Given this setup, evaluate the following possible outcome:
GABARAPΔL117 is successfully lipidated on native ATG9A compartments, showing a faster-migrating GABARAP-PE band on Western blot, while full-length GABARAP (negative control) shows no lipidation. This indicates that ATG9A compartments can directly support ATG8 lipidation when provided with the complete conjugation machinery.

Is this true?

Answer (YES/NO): YES